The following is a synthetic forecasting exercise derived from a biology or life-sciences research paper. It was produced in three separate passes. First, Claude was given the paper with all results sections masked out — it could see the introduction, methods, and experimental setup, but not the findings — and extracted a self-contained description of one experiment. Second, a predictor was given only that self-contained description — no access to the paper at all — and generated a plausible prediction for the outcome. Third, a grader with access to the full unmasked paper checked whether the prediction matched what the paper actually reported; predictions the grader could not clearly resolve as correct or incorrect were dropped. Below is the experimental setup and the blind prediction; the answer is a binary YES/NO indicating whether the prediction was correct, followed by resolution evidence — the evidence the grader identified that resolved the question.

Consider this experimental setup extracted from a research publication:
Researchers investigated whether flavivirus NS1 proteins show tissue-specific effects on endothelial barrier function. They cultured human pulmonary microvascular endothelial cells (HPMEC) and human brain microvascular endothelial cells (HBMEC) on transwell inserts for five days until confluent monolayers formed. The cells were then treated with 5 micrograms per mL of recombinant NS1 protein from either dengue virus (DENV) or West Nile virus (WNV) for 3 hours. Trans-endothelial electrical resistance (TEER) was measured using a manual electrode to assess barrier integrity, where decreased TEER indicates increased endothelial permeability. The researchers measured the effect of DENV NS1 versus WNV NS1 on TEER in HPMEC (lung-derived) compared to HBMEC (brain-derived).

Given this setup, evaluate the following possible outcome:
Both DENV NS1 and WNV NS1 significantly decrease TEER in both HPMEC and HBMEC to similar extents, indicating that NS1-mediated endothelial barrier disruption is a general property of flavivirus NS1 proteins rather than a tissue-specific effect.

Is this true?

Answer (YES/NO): NO